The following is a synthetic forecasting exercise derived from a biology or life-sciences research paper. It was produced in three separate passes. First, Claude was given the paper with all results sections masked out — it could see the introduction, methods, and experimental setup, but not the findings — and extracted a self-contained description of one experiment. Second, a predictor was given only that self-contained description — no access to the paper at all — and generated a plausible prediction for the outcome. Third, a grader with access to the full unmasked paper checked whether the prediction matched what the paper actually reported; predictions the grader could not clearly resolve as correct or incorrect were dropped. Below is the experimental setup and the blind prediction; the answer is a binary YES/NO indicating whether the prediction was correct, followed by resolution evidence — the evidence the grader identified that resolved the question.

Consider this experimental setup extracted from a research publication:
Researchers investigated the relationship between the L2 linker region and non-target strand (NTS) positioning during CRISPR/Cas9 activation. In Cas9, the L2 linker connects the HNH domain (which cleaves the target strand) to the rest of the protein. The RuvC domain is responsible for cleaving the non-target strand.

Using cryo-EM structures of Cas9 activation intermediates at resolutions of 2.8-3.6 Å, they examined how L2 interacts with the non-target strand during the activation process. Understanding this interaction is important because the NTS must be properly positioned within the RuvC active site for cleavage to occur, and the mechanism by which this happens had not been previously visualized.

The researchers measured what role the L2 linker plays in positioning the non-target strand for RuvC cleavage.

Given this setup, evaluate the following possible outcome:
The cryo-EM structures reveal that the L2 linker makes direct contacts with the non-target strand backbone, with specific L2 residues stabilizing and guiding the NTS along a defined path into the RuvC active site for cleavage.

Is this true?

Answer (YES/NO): NO